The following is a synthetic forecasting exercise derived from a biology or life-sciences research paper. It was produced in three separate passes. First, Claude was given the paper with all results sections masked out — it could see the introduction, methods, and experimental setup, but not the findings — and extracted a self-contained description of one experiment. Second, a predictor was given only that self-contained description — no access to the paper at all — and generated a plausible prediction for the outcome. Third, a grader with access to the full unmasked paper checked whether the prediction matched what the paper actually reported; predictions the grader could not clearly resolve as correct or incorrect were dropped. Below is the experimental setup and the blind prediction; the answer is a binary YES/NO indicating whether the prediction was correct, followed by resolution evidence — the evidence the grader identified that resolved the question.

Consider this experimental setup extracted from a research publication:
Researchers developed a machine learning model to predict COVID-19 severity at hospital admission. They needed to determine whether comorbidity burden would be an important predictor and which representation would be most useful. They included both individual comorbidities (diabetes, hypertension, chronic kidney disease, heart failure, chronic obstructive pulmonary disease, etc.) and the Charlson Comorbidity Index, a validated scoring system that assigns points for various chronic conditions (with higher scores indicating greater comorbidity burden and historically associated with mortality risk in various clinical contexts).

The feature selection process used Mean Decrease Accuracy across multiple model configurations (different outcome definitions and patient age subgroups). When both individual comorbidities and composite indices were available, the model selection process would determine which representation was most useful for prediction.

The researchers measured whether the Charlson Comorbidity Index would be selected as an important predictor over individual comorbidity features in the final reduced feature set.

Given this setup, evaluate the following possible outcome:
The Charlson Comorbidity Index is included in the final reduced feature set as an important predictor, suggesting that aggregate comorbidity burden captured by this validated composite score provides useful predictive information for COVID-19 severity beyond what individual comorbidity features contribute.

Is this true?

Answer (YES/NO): YES